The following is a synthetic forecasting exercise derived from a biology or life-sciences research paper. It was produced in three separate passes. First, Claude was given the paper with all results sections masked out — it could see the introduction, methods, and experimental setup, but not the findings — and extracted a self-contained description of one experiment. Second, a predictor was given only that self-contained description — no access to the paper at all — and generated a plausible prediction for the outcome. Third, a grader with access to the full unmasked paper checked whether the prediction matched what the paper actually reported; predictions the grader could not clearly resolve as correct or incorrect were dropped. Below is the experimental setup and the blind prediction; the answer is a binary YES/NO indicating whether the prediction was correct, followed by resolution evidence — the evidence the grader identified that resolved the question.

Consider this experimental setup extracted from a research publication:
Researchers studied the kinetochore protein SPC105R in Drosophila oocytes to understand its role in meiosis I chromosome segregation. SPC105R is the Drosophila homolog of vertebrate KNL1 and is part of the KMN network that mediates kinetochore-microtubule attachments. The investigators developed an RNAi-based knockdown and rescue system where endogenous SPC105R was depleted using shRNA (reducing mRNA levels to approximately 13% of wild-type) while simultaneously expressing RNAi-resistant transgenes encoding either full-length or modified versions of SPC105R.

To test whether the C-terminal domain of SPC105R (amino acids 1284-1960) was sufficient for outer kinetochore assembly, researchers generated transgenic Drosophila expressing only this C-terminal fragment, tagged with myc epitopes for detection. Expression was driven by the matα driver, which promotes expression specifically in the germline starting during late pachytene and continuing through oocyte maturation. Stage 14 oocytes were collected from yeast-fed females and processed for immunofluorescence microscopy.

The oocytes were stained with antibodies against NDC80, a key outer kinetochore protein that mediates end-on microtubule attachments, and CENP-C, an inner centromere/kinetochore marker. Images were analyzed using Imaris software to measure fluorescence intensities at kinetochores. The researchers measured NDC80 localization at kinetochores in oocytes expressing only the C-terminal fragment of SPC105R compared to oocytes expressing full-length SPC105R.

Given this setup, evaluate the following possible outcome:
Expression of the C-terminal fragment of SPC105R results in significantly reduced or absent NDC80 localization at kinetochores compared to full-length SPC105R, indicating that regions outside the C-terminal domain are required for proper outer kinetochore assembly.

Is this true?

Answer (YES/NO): NO